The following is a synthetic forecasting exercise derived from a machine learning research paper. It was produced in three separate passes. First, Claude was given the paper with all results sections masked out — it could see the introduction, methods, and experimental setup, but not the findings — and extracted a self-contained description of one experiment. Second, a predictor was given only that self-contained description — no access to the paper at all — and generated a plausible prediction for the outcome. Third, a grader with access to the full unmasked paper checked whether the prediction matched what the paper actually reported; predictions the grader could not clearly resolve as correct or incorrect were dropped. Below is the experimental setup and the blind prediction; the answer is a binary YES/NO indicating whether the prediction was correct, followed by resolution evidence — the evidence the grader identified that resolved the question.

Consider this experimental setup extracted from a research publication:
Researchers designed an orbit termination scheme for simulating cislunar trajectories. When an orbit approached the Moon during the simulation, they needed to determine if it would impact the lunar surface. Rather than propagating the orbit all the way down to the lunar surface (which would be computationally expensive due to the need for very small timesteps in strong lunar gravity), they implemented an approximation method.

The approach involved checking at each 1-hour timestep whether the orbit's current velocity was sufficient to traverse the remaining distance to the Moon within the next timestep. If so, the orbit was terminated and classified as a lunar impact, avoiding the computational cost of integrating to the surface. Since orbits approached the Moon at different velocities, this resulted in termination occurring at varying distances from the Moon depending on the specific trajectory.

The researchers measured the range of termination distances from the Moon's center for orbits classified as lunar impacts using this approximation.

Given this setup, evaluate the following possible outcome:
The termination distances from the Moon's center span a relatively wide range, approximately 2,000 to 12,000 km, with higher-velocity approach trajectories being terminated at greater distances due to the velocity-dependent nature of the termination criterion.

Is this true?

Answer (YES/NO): NO